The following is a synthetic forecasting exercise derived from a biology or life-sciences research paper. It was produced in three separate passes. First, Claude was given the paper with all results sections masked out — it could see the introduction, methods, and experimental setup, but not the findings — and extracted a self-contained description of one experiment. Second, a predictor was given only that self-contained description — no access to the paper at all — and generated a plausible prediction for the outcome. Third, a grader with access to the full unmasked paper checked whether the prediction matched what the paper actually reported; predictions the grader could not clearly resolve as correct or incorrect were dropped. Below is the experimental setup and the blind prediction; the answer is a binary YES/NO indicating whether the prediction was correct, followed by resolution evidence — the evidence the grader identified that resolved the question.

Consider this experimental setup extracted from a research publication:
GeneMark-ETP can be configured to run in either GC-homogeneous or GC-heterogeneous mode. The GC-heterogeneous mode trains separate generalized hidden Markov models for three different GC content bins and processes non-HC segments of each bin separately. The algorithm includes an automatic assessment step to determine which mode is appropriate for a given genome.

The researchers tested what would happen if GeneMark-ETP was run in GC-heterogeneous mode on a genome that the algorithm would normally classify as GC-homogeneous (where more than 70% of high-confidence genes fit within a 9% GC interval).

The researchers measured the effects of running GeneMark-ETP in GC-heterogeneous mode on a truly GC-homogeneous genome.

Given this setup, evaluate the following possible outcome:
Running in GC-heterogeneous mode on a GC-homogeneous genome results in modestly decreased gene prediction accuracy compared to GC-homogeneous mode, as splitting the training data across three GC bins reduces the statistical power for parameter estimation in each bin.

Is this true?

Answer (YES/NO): NO